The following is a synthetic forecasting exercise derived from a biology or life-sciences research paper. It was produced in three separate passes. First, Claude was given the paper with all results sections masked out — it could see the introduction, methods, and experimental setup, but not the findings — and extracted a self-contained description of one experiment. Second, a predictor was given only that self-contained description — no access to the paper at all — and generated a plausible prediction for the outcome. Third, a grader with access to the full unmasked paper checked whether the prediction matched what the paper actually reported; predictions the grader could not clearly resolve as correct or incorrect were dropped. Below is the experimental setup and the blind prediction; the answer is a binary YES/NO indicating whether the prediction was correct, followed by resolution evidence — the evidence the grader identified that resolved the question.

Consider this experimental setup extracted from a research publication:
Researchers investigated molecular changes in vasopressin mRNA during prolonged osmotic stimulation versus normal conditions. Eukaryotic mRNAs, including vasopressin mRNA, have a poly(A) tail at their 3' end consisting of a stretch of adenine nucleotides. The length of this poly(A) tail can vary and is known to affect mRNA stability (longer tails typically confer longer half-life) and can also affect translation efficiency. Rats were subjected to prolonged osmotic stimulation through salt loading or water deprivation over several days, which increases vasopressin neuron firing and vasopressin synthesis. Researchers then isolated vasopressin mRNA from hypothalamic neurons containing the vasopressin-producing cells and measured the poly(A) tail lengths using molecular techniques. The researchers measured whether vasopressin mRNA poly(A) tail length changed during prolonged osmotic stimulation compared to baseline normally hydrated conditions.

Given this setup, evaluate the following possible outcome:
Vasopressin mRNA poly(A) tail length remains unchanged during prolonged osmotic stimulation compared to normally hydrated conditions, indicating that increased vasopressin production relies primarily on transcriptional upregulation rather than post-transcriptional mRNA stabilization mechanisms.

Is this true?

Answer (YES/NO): NO